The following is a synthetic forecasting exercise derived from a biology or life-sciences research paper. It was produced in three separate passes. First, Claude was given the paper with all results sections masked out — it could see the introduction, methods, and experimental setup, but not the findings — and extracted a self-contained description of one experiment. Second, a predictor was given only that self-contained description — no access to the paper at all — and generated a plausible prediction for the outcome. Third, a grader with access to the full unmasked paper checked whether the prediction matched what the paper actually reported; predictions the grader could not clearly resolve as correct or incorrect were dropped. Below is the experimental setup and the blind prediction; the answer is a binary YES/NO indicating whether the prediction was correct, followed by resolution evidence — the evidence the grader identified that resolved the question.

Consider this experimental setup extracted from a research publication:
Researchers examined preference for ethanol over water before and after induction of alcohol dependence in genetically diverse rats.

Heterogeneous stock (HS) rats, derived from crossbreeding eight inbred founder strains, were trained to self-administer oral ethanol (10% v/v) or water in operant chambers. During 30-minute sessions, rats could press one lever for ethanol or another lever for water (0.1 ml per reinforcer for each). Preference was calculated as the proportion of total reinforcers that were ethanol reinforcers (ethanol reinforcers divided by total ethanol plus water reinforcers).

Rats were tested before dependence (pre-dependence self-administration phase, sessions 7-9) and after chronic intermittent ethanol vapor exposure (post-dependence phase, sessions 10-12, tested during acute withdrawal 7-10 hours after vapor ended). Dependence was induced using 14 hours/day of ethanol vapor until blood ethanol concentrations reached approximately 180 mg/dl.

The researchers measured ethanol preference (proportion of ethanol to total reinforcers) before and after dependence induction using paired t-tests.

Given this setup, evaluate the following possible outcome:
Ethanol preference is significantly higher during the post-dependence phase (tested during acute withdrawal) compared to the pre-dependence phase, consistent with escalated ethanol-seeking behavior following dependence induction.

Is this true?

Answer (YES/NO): YES